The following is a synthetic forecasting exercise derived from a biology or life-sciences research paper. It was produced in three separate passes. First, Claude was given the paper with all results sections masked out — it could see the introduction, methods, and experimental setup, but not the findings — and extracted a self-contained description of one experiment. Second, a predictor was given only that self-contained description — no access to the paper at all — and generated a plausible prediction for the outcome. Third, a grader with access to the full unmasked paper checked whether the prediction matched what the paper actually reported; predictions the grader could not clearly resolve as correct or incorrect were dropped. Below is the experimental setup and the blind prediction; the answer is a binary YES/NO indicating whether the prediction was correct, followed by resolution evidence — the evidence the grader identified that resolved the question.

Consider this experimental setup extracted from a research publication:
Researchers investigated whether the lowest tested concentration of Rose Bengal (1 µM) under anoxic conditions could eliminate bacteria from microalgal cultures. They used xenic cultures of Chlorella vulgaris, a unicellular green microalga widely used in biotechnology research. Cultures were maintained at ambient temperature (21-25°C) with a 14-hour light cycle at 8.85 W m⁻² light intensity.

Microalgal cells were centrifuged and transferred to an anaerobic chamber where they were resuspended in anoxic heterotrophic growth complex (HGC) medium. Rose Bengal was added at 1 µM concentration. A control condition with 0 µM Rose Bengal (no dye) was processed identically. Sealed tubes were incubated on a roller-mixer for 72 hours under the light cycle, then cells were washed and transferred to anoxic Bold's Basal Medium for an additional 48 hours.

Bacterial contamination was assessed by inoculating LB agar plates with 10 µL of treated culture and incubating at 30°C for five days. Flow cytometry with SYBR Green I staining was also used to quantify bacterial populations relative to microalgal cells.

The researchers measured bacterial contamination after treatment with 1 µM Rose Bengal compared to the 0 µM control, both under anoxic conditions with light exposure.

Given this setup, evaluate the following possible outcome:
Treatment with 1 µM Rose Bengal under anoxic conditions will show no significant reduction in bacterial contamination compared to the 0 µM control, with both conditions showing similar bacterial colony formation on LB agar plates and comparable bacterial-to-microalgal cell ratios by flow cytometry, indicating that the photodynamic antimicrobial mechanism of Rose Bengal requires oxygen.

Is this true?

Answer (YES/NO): YES